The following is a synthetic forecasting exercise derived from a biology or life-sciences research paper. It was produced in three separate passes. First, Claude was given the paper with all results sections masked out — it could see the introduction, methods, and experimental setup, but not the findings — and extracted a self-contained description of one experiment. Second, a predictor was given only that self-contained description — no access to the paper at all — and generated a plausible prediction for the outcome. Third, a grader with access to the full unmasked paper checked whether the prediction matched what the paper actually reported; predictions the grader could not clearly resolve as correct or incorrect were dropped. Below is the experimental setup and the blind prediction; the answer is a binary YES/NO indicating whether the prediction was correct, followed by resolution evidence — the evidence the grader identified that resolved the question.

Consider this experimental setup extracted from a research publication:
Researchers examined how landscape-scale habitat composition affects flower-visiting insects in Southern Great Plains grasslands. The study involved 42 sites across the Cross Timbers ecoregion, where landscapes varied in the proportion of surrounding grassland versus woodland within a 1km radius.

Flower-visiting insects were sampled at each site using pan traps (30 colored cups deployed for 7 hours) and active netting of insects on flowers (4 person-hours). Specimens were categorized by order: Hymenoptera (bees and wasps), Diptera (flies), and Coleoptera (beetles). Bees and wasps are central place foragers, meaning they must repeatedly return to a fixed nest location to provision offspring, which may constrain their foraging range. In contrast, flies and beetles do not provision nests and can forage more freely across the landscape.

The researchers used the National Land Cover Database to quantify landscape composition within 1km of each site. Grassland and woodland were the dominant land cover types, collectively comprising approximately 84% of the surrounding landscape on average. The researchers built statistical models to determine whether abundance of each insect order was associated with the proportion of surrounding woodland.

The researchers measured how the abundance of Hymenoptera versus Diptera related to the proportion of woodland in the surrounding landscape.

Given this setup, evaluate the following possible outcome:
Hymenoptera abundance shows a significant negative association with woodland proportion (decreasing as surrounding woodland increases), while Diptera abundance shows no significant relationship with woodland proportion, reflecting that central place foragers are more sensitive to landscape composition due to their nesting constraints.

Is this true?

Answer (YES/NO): NO